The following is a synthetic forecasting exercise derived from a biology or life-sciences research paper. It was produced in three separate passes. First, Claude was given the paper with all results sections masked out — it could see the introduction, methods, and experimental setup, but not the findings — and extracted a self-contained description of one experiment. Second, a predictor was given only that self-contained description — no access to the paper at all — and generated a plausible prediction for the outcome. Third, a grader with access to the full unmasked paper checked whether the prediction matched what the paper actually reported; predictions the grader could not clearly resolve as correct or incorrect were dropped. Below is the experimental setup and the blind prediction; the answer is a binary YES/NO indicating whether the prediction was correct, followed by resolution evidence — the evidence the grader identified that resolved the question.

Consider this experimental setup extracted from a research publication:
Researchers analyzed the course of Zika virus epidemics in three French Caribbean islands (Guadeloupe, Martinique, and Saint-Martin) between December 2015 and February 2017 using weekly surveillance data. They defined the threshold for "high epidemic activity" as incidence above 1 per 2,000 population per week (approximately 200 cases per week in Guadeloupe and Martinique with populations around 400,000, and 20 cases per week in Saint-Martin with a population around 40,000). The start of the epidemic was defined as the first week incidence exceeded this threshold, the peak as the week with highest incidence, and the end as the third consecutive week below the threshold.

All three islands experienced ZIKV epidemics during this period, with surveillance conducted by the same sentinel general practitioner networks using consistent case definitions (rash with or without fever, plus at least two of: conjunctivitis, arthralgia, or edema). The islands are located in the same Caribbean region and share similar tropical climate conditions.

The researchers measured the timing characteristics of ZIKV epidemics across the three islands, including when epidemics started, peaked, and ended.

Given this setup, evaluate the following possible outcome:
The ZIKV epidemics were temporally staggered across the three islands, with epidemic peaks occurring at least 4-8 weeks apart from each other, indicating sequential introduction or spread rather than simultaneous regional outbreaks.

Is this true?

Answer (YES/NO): YES